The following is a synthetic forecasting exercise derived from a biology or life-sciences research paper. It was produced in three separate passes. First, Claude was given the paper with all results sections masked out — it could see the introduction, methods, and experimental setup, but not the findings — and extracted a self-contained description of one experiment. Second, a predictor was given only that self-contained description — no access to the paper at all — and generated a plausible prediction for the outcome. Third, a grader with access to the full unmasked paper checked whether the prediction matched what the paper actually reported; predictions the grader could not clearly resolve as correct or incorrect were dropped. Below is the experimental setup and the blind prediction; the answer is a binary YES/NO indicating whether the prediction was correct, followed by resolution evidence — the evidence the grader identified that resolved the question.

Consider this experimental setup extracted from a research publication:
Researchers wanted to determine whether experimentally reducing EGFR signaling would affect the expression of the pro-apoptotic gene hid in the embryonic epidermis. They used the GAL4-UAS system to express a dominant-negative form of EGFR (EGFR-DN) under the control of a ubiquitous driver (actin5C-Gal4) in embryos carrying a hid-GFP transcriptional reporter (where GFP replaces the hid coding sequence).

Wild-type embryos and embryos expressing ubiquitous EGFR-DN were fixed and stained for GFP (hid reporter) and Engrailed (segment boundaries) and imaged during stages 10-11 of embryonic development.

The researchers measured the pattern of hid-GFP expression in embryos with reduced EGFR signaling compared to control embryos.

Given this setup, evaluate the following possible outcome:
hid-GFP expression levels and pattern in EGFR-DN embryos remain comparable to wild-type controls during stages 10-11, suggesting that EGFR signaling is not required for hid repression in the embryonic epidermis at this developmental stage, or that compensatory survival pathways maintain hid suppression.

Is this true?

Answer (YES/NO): NO